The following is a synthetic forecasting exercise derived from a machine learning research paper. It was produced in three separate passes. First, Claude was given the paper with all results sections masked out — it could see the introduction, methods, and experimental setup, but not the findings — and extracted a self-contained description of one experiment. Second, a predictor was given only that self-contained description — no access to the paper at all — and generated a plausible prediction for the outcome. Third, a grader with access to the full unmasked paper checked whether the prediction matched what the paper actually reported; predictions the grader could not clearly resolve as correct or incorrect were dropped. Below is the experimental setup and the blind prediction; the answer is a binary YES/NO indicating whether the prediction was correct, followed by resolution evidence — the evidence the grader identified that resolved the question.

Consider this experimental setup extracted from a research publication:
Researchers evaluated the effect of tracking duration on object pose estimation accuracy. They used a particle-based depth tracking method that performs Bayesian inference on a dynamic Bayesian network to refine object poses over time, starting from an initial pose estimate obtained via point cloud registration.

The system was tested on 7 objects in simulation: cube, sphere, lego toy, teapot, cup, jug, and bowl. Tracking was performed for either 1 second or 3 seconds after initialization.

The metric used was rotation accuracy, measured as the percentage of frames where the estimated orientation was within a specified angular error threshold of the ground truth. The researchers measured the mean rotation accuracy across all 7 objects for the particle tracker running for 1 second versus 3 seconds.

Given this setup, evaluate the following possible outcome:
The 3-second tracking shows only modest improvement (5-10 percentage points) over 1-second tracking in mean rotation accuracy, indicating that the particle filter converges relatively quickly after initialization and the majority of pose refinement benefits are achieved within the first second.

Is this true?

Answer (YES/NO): NO